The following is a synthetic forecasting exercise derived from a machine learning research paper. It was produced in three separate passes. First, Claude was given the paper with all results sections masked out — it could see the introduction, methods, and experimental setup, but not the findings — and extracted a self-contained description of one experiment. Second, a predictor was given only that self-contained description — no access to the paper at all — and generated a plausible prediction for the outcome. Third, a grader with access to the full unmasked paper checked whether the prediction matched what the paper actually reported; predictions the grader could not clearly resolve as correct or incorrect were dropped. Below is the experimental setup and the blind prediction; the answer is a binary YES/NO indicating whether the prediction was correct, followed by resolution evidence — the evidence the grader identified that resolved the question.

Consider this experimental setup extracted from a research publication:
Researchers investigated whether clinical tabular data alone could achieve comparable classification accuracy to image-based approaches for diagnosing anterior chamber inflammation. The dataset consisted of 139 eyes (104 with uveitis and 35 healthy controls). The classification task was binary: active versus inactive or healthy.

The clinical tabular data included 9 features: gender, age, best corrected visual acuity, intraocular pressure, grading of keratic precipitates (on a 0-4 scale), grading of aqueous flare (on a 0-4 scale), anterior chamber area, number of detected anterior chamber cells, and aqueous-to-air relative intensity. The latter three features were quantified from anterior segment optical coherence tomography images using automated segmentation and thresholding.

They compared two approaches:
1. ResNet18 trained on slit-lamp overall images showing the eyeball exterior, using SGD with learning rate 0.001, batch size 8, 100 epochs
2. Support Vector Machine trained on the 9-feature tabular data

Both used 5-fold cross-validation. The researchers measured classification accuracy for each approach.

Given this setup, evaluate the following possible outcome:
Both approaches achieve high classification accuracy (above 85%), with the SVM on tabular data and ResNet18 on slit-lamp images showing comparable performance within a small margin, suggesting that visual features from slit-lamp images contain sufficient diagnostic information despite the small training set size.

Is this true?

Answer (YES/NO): NO